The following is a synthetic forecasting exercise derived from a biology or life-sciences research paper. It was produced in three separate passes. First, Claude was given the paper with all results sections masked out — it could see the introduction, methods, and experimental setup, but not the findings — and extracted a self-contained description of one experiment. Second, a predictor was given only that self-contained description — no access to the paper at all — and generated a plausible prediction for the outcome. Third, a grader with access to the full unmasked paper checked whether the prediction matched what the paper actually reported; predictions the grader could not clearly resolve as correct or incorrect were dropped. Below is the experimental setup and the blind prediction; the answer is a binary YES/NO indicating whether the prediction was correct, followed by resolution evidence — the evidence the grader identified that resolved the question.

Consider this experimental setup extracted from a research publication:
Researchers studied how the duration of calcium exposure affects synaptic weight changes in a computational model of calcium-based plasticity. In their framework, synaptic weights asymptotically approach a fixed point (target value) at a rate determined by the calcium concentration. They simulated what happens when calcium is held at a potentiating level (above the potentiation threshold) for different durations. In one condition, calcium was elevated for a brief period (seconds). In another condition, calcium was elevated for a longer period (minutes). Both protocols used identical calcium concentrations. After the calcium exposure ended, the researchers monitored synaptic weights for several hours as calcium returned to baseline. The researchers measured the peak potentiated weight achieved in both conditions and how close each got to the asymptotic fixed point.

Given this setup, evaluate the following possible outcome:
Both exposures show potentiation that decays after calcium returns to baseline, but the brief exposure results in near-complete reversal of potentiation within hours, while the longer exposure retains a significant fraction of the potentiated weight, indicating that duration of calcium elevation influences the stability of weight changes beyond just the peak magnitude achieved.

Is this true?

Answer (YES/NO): YES